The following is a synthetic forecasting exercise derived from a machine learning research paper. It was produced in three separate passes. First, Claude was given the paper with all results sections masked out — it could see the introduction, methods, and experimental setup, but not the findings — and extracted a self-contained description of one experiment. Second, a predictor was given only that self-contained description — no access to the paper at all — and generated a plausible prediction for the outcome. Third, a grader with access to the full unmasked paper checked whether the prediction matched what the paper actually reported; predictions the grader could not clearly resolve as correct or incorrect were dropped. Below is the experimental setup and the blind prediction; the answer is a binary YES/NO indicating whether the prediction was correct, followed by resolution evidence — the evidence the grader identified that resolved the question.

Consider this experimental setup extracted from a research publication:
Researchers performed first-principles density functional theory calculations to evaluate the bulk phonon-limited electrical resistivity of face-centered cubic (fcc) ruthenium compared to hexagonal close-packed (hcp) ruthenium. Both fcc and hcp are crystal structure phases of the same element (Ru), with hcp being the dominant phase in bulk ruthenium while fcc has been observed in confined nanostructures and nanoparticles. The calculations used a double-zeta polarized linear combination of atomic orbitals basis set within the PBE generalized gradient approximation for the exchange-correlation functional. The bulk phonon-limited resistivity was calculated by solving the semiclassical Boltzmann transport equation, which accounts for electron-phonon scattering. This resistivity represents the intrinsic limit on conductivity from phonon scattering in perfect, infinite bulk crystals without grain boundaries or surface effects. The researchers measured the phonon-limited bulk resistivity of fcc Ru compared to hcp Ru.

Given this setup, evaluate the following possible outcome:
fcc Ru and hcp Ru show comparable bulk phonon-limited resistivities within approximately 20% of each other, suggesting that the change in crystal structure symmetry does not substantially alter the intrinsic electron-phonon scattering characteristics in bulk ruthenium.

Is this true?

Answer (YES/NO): NO